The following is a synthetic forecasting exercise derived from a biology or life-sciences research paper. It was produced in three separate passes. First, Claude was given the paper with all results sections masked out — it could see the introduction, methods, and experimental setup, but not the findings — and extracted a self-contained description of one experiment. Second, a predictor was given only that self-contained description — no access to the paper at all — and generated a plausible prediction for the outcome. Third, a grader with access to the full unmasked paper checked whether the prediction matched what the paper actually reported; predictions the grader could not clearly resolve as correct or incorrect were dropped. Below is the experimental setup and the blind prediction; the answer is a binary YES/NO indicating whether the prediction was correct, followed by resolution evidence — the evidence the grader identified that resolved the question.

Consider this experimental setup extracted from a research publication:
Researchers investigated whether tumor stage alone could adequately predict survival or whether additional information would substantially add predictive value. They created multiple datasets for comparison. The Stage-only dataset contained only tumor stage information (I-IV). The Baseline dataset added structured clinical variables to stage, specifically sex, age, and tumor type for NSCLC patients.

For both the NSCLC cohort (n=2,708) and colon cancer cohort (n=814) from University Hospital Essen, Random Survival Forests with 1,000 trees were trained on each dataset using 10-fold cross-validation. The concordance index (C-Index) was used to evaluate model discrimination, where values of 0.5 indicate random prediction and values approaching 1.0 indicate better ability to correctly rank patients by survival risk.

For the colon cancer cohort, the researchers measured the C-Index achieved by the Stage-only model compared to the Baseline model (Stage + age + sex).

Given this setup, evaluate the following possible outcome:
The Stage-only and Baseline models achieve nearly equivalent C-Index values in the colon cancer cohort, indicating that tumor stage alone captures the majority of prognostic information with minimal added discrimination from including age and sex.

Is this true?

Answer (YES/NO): NO